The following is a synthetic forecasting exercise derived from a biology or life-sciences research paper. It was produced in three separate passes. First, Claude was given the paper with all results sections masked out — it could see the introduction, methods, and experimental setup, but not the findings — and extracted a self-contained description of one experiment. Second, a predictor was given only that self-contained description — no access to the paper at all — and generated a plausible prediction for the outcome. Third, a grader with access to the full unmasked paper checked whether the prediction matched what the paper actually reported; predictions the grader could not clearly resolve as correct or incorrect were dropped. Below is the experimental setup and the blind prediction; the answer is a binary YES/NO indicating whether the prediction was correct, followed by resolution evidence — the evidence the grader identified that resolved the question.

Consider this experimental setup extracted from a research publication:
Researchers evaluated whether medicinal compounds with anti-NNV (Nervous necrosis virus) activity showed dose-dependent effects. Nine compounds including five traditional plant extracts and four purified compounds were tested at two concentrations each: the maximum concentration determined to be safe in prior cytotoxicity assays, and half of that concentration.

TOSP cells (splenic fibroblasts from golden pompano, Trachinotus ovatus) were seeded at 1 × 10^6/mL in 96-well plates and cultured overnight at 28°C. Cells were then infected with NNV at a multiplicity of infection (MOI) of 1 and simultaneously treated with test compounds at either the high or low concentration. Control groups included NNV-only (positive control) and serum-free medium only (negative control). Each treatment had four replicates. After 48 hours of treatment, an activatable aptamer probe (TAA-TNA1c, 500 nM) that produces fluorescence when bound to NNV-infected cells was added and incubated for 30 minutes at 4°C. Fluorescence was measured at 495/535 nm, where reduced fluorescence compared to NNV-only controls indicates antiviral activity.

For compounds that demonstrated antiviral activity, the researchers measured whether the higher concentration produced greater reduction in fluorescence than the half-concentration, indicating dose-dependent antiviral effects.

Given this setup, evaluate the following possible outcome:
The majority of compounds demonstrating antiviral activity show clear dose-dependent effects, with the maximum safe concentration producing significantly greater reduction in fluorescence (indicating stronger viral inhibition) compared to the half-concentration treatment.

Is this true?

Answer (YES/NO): NO